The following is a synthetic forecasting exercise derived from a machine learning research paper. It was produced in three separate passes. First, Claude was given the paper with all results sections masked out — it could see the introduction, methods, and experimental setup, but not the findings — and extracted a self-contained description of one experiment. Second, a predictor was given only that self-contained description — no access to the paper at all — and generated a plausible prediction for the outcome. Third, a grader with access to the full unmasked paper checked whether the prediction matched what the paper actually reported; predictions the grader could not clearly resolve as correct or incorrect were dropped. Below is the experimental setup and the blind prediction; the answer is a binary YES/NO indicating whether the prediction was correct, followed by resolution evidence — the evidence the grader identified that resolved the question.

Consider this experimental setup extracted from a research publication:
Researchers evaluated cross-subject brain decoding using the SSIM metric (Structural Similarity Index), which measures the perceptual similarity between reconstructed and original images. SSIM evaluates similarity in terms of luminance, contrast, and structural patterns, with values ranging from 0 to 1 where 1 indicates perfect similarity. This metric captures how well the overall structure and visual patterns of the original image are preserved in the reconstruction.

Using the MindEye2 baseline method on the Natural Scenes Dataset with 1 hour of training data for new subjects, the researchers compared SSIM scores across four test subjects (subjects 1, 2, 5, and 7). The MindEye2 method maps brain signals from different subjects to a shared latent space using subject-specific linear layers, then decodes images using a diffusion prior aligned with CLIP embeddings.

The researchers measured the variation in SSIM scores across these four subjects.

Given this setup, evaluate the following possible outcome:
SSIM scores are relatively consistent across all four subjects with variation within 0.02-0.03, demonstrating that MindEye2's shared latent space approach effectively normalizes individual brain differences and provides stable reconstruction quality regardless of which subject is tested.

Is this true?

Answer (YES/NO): YES